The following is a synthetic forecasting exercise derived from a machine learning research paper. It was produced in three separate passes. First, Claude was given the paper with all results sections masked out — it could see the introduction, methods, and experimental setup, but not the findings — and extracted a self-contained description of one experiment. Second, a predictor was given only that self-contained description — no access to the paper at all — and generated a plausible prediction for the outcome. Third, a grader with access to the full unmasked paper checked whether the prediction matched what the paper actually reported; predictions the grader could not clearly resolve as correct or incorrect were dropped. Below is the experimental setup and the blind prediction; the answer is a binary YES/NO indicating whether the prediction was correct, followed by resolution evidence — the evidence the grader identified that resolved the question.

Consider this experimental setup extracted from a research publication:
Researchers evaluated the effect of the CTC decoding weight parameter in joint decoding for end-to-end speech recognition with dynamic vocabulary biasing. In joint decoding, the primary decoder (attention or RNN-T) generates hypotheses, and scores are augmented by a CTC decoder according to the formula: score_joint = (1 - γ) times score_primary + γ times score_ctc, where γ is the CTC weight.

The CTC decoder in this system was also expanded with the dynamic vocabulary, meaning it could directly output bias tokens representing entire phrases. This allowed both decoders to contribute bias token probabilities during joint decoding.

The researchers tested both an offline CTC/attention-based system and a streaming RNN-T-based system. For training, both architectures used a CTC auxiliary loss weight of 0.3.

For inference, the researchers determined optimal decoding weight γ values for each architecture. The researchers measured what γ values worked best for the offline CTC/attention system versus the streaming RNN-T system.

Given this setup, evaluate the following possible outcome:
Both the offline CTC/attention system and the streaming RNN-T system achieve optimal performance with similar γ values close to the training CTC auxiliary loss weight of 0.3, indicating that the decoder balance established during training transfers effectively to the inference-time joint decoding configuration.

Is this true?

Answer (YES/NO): NO